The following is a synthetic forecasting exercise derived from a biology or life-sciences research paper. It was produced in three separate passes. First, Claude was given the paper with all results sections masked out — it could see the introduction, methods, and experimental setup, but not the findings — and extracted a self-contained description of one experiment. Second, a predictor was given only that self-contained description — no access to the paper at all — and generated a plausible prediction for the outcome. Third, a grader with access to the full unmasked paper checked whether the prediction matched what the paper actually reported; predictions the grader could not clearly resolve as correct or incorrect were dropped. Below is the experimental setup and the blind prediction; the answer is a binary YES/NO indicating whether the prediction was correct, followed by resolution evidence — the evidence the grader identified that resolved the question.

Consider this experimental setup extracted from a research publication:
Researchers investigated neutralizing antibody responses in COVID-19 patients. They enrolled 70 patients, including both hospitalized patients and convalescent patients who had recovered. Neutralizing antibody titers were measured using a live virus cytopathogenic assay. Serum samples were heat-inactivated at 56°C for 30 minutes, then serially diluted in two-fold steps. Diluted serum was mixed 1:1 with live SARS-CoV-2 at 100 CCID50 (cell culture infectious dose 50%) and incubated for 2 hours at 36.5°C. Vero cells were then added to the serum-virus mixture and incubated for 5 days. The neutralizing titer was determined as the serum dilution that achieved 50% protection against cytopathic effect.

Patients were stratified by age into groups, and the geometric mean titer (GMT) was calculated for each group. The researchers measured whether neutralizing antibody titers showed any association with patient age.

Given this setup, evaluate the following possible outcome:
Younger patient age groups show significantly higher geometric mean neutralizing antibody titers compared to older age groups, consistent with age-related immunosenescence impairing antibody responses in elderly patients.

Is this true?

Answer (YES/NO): NO